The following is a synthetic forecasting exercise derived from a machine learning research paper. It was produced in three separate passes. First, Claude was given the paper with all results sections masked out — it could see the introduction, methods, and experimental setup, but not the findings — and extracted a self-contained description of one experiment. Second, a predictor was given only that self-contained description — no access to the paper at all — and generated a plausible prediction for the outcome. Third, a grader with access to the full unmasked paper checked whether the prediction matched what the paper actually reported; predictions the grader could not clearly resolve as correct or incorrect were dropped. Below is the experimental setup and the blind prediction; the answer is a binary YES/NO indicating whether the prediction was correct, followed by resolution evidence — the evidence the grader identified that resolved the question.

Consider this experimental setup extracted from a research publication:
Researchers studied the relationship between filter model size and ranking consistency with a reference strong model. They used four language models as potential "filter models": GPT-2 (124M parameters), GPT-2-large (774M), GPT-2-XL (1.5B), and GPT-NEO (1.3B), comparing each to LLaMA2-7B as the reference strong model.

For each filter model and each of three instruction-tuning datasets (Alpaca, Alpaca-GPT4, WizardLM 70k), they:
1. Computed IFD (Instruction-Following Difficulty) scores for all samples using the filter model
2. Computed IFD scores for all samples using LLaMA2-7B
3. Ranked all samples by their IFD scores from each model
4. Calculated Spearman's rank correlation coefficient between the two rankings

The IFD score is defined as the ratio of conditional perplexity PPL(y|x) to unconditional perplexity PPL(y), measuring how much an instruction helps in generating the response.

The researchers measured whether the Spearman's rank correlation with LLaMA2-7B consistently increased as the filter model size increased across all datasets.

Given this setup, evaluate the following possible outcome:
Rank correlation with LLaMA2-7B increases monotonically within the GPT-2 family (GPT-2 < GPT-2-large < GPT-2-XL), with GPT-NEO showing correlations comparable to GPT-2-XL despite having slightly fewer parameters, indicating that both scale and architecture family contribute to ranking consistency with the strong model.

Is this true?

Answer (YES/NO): NO